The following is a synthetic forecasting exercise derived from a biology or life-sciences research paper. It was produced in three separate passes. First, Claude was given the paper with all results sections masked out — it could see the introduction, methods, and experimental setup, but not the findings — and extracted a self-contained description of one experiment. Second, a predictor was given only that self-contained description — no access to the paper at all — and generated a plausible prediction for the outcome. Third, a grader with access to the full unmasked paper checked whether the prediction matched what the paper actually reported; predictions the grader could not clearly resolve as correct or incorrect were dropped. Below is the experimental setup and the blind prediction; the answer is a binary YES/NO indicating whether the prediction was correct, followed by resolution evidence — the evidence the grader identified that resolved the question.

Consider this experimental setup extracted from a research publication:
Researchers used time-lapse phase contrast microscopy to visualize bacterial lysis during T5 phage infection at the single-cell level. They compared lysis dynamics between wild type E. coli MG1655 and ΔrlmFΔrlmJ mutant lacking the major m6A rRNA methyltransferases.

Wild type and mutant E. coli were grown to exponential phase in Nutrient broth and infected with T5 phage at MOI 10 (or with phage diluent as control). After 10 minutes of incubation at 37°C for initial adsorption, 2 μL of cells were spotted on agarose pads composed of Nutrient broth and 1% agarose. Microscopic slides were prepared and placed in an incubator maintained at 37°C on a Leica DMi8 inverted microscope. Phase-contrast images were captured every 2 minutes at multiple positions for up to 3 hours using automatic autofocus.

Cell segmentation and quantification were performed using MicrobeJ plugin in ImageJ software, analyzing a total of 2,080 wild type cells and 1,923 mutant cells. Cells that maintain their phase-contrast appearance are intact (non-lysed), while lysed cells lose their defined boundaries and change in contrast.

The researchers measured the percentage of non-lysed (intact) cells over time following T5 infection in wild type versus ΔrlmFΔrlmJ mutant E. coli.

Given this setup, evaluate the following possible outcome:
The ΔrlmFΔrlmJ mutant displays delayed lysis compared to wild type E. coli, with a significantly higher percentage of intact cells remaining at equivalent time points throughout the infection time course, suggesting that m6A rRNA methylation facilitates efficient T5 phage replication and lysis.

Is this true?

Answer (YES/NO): YES